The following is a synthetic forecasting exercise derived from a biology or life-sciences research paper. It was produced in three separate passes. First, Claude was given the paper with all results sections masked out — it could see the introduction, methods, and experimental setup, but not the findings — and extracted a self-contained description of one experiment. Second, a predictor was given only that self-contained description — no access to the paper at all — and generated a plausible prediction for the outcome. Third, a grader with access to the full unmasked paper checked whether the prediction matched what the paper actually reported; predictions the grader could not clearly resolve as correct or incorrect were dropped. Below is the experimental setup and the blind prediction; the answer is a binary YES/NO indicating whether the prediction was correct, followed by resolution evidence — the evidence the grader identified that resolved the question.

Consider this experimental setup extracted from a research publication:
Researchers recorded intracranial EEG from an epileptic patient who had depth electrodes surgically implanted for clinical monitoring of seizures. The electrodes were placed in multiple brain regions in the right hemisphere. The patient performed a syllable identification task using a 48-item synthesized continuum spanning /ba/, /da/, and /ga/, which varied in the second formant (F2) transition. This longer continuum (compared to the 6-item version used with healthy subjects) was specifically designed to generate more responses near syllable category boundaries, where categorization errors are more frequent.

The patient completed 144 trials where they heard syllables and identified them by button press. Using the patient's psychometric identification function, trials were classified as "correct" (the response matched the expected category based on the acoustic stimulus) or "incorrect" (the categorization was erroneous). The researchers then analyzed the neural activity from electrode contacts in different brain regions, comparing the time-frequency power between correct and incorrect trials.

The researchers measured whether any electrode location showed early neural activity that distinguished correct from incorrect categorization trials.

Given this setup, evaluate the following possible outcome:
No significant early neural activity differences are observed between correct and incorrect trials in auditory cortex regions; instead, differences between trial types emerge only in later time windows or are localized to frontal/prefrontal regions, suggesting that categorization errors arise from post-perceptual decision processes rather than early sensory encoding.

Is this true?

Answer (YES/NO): NO